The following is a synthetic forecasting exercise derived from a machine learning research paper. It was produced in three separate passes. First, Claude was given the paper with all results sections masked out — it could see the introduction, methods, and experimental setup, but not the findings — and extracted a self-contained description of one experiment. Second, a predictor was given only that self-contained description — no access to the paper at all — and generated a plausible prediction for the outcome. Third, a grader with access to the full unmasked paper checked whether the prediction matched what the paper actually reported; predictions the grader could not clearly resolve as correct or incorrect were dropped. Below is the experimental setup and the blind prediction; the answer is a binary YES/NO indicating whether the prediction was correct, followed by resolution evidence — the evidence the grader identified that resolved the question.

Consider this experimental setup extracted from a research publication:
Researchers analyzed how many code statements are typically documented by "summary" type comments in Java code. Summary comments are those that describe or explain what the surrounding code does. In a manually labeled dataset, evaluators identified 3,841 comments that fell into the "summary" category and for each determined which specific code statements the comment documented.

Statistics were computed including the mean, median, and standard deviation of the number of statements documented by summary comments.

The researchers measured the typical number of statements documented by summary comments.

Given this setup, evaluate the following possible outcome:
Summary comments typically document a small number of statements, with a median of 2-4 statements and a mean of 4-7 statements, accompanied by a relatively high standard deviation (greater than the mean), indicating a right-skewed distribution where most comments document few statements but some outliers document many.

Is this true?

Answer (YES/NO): NO